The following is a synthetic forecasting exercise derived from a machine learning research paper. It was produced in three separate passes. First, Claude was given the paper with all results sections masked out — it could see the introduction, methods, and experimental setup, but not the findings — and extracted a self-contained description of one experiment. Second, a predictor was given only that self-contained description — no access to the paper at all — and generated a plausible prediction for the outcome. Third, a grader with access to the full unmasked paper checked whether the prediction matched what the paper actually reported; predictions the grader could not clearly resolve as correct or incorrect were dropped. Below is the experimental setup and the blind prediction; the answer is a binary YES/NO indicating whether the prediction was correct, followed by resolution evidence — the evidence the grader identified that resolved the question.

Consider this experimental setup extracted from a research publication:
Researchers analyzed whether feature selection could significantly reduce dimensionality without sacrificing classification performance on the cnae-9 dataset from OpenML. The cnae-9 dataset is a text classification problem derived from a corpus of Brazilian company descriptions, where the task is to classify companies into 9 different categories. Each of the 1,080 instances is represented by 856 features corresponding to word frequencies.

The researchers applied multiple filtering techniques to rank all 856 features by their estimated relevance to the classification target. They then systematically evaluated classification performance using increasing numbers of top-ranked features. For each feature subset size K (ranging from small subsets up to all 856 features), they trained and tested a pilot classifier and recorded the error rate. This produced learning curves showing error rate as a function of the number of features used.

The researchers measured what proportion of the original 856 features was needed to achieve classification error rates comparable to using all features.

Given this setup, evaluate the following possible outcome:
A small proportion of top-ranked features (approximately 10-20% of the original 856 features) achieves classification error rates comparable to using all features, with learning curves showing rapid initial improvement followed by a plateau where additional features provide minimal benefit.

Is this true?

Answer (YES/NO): YES